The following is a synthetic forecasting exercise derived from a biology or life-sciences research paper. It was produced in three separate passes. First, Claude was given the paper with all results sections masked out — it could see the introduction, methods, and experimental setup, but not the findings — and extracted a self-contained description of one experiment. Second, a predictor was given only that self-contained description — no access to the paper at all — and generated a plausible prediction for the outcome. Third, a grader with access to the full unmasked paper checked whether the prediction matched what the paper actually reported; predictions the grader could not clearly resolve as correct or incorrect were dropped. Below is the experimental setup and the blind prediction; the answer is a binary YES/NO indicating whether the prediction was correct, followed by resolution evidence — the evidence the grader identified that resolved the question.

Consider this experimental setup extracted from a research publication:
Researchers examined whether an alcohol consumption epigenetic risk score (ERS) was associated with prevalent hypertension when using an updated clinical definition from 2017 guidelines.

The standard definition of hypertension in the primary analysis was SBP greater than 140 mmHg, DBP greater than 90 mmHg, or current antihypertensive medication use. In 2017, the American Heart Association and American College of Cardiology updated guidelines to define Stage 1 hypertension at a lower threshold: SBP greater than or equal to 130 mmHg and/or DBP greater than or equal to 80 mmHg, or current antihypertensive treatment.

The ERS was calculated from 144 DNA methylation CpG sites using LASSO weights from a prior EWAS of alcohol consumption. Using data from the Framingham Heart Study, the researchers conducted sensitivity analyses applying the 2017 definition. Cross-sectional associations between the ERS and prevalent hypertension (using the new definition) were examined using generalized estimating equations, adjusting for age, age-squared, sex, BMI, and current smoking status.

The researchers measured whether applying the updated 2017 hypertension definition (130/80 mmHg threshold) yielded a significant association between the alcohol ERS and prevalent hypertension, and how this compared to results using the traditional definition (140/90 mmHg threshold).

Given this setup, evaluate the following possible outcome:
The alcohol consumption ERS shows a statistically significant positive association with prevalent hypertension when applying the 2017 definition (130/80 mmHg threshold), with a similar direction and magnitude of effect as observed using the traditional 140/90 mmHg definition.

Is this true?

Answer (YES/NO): YES